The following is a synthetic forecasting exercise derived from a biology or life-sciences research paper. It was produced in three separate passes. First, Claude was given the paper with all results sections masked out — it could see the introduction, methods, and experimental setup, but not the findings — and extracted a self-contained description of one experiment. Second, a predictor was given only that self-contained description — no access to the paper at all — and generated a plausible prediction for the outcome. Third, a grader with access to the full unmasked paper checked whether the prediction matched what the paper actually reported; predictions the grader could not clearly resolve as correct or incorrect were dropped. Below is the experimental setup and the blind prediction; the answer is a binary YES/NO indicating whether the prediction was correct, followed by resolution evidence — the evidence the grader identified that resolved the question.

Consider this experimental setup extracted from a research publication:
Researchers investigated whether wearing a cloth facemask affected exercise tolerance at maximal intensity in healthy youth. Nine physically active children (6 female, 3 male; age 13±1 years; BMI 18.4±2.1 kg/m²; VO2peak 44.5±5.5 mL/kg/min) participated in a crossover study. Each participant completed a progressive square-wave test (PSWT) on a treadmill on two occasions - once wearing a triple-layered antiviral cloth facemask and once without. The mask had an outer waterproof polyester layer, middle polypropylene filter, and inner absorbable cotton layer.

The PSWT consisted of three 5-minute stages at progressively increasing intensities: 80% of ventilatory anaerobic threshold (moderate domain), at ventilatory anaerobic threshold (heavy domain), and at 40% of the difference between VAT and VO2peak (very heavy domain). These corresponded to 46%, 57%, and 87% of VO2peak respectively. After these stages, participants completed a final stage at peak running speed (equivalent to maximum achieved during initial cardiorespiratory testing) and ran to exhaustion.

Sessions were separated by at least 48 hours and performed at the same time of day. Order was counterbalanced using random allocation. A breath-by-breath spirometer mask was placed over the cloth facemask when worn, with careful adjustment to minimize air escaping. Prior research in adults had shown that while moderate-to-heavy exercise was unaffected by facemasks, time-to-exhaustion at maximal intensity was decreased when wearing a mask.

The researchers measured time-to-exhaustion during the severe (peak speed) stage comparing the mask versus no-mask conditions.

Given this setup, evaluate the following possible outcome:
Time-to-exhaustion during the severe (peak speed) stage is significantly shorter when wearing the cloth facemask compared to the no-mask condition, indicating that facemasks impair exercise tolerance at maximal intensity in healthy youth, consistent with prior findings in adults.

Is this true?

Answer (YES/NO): NO